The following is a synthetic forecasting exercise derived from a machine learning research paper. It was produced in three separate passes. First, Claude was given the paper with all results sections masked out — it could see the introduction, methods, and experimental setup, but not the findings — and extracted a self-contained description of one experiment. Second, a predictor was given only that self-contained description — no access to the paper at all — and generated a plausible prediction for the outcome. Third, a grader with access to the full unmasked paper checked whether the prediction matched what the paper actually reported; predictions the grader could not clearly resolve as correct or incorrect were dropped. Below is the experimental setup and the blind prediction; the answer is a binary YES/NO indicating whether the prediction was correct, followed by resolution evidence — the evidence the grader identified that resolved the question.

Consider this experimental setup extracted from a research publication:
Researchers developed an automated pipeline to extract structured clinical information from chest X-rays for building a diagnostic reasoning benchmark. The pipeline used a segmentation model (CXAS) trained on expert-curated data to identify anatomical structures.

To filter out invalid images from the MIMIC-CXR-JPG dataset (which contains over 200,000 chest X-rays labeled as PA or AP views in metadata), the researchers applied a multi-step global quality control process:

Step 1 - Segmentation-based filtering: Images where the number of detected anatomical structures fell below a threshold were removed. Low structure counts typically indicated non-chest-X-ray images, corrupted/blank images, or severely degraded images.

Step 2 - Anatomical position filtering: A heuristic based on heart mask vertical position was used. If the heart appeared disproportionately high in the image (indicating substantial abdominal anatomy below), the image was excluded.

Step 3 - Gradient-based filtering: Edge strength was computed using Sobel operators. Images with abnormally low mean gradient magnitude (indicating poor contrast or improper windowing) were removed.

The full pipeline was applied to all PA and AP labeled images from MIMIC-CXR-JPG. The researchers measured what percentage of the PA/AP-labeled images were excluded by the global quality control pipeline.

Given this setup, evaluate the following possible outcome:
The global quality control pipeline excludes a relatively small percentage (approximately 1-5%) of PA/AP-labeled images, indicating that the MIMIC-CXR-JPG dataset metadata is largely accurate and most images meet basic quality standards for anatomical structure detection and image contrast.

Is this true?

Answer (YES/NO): YES